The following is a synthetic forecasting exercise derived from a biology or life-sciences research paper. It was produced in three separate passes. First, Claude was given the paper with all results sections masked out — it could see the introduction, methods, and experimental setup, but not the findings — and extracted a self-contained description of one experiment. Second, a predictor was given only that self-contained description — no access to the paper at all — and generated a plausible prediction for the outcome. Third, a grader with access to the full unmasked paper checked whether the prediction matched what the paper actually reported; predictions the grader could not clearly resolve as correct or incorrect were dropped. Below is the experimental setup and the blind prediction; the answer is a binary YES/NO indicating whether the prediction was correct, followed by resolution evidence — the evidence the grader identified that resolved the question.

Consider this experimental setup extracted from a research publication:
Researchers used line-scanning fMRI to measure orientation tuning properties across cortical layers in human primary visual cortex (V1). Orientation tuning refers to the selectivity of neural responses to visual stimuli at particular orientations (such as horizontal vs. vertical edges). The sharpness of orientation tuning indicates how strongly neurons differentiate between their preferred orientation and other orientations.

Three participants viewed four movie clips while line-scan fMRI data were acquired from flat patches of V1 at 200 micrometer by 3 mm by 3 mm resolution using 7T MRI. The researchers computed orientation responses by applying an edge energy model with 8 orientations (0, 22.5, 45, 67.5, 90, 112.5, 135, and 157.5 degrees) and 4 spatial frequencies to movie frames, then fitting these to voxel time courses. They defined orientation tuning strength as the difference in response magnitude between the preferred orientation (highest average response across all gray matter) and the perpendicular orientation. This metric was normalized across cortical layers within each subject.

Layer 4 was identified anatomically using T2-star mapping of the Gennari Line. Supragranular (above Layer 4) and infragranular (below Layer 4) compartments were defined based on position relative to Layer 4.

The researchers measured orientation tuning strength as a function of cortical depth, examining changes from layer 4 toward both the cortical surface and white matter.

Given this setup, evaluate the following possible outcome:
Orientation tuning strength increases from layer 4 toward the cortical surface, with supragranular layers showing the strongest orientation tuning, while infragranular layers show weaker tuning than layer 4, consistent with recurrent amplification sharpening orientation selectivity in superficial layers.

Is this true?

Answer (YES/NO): NO